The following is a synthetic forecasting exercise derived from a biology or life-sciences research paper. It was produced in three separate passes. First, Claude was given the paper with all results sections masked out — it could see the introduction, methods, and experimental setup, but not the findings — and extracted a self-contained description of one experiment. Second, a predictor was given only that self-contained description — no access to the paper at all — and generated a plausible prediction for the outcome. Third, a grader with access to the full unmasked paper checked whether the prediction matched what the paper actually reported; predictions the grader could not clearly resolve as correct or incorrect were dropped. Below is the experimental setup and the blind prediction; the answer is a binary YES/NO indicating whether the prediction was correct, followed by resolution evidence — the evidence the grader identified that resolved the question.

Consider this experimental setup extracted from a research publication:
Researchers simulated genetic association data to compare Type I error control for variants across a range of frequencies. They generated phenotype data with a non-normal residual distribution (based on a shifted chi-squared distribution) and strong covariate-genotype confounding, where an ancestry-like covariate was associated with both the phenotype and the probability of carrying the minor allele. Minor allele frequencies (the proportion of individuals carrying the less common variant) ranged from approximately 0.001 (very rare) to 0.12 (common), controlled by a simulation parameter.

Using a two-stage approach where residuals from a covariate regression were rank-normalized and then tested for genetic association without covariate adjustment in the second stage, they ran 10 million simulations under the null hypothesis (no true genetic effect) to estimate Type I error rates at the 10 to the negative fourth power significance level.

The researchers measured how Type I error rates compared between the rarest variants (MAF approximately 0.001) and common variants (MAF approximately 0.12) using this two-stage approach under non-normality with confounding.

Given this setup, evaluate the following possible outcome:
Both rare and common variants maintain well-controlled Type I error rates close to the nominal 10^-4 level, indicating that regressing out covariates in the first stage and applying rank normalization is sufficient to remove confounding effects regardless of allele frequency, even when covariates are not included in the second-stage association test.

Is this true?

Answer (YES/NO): NO